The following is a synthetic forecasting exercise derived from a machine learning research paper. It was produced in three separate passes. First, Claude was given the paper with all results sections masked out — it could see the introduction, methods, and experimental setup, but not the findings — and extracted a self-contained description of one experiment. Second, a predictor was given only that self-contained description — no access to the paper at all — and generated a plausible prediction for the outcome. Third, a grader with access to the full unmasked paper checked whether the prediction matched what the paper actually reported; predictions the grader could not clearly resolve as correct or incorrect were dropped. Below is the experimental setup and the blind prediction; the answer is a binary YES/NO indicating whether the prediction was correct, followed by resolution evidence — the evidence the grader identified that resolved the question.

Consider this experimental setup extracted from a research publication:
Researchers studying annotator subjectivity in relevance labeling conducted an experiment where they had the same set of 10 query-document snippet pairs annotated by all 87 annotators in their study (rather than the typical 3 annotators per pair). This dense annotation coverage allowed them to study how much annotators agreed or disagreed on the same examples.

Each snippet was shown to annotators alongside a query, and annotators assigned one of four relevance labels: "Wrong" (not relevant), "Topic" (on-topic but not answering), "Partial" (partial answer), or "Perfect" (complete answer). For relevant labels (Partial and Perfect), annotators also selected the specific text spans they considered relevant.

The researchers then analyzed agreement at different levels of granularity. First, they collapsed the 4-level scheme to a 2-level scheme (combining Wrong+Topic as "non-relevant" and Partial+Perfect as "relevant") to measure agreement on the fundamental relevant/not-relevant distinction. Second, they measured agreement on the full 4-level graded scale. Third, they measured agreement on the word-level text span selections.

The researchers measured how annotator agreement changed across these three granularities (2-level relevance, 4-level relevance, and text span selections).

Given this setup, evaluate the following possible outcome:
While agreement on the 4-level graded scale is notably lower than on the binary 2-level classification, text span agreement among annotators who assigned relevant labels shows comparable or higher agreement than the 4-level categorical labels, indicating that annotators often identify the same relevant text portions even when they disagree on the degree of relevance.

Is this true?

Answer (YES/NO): YES